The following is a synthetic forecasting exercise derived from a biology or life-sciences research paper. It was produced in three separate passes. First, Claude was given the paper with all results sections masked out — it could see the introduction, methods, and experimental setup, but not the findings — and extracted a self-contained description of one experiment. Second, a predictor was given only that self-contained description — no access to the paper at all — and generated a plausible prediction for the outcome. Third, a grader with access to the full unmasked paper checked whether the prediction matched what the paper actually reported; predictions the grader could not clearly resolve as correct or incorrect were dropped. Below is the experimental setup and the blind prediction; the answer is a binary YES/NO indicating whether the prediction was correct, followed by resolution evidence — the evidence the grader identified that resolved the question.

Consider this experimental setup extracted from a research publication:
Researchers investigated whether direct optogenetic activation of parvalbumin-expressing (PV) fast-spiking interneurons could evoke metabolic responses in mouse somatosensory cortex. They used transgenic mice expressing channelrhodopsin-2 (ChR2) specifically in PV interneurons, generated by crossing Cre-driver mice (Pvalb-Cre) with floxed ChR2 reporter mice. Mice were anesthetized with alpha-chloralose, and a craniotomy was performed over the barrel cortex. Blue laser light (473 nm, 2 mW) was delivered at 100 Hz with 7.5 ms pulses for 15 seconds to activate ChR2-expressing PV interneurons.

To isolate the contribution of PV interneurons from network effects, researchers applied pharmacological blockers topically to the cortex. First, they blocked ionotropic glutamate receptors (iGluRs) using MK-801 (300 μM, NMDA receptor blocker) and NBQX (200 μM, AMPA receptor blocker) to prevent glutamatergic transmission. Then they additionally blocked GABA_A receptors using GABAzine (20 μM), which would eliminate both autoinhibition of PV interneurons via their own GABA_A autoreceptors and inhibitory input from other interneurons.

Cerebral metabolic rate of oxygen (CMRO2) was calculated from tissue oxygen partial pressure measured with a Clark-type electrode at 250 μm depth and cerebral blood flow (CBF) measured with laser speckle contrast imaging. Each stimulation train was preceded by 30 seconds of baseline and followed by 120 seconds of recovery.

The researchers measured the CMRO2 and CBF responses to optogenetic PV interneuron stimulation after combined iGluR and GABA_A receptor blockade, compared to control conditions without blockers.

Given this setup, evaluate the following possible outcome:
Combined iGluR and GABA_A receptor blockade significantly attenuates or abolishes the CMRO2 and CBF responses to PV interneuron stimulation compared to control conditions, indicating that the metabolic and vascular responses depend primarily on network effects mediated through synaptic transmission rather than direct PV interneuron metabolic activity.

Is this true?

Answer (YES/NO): NO